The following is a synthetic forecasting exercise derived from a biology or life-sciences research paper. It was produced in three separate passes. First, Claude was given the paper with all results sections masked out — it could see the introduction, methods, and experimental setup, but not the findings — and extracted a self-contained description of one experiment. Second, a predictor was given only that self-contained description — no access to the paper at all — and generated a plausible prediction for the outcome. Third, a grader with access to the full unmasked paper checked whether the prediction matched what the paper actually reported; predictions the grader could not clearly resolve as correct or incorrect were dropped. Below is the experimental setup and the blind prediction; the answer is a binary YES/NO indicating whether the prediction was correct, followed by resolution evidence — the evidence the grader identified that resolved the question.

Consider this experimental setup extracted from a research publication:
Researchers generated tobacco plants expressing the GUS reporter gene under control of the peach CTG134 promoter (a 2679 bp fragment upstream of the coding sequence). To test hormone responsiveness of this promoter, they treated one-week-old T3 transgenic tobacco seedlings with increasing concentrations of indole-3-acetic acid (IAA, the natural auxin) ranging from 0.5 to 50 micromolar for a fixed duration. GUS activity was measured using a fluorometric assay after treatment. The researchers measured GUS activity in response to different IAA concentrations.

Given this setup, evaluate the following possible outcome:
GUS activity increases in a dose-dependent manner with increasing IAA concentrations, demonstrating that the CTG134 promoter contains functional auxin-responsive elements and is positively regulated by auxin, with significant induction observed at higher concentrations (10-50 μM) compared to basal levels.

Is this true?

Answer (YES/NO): NO